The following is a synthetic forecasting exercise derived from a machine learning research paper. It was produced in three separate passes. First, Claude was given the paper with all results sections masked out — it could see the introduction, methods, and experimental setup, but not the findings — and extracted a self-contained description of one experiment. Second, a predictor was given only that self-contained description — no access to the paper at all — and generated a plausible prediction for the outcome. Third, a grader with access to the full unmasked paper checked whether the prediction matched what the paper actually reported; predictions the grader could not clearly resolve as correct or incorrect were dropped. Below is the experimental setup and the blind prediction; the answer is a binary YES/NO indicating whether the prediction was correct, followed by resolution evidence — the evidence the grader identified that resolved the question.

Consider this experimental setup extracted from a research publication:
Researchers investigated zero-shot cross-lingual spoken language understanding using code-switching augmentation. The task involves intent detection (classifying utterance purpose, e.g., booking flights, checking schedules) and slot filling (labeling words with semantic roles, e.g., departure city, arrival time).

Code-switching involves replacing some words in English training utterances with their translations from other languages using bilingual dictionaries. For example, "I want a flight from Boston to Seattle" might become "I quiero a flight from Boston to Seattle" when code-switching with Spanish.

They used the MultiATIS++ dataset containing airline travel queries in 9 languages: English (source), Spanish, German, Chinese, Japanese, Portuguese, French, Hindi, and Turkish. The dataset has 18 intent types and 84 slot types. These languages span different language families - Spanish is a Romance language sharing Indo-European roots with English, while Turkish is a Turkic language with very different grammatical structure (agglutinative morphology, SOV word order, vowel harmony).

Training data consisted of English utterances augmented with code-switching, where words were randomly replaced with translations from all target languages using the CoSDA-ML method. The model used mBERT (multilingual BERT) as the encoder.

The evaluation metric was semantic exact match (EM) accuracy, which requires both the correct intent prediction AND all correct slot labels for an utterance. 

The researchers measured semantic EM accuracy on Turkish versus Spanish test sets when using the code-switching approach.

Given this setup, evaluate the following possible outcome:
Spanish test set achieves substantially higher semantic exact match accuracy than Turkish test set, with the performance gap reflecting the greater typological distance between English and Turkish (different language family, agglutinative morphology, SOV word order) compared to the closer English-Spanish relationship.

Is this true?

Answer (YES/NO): YES